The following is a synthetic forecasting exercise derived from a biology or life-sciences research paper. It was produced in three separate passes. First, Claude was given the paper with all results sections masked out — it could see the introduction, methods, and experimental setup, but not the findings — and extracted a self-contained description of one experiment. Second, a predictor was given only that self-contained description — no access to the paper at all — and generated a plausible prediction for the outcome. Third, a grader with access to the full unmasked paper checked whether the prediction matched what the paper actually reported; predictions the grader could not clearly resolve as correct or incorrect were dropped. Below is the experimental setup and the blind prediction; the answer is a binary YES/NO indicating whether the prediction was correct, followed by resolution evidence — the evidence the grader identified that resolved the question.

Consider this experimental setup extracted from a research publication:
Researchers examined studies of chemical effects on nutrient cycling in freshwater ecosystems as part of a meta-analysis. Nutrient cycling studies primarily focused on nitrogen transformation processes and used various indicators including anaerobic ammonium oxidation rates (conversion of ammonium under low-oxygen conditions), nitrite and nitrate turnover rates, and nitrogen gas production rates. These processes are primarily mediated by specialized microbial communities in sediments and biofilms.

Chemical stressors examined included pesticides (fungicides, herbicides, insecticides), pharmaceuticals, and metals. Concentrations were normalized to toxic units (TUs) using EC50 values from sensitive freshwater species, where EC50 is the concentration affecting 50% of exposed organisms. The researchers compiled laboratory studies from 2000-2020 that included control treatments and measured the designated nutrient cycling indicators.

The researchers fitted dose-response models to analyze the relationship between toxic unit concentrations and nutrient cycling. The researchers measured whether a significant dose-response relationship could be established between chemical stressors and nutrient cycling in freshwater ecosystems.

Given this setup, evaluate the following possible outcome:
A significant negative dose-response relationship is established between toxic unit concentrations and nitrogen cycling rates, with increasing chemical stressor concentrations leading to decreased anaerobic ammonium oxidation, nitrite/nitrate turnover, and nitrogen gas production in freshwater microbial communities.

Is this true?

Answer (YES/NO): NO